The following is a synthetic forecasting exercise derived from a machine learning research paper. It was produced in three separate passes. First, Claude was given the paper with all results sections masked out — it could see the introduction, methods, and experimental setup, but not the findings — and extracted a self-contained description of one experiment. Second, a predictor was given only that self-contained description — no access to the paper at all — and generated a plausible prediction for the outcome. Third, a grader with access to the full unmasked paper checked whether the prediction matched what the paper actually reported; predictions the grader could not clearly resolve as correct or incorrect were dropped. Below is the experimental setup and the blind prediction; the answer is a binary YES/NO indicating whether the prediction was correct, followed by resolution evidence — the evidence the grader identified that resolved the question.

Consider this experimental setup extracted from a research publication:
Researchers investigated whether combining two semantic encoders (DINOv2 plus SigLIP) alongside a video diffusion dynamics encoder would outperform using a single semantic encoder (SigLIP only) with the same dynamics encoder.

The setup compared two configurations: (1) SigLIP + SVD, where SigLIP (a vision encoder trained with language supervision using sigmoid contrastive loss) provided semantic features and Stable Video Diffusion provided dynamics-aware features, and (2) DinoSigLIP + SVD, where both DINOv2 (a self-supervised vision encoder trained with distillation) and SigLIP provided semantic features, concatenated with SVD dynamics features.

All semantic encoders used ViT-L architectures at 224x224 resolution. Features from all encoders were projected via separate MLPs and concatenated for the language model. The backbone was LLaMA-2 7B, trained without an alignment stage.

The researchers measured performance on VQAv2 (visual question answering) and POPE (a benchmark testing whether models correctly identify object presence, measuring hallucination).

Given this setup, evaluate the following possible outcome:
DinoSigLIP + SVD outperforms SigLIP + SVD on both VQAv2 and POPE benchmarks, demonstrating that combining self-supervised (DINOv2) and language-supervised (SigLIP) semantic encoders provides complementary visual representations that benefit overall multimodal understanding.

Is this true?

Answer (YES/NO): NO